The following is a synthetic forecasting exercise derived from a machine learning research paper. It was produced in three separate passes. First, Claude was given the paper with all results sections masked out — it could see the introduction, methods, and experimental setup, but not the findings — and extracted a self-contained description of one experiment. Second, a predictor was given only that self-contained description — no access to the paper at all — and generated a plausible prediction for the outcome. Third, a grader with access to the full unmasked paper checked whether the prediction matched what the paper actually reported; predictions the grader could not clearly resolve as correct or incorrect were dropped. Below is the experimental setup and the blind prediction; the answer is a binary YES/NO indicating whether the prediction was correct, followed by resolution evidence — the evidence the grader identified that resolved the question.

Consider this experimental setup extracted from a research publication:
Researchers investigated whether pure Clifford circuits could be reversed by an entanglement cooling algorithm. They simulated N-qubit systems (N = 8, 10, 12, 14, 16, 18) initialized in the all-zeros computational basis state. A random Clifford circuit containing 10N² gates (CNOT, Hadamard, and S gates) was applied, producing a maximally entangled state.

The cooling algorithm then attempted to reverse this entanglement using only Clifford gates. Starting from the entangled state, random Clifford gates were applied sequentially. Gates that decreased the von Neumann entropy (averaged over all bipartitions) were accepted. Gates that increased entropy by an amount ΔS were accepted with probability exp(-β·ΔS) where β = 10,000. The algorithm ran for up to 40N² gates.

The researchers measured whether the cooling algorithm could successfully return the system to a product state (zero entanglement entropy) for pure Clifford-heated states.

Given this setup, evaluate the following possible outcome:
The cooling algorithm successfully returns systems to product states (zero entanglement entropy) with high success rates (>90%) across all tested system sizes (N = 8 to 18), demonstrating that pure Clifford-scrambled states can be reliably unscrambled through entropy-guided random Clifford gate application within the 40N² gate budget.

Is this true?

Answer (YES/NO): YES